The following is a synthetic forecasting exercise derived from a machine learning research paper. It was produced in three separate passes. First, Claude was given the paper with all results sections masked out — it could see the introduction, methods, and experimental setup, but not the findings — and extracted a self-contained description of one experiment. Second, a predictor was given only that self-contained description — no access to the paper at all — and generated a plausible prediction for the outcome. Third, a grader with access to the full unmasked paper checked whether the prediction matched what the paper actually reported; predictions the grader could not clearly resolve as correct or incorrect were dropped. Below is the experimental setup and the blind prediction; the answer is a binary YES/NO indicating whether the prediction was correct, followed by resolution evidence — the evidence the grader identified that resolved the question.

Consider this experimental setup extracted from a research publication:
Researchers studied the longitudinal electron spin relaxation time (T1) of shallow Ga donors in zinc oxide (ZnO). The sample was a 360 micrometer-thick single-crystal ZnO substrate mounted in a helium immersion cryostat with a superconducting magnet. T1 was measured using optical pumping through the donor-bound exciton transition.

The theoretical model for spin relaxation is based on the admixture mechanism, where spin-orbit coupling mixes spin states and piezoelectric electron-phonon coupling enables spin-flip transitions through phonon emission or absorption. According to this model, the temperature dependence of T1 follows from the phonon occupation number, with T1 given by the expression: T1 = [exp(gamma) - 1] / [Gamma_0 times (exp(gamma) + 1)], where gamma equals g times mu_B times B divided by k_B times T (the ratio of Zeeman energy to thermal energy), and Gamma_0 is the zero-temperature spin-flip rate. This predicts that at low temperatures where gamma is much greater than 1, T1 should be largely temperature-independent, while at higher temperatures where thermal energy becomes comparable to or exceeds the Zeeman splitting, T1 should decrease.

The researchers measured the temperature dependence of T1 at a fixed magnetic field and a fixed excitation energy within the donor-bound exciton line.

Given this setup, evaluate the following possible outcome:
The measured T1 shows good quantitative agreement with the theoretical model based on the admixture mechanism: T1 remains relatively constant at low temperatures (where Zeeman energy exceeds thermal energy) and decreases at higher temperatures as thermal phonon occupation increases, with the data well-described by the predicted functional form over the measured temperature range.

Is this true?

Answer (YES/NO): NO